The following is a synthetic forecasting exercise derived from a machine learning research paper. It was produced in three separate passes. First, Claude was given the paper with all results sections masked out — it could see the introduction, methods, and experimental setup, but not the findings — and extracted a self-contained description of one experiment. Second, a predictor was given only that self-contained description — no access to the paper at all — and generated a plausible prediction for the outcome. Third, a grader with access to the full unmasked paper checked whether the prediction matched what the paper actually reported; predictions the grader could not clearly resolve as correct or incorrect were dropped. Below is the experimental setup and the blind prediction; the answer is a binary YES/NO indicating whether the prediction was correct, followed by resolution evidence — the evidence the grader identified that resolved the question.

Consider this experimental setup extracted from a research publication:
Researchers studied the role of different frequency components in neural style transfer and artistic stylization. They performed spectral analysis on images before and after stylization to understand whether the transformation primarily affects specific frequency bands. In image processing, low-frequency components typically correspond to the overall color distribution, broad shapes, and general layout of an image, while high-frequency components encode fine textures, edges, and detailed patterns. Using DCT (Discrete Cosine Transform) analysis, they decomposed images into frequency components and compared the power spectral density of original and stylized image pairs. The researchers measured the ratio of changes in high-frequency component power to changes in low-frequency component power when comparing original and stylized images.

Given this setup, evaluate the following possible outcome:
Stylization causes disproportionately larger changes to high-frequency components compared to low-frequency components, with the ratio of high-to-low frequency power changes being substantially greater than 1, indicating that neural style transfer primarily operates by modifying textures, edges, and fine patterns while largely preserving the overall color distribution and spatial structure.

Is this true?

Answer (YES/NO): YES